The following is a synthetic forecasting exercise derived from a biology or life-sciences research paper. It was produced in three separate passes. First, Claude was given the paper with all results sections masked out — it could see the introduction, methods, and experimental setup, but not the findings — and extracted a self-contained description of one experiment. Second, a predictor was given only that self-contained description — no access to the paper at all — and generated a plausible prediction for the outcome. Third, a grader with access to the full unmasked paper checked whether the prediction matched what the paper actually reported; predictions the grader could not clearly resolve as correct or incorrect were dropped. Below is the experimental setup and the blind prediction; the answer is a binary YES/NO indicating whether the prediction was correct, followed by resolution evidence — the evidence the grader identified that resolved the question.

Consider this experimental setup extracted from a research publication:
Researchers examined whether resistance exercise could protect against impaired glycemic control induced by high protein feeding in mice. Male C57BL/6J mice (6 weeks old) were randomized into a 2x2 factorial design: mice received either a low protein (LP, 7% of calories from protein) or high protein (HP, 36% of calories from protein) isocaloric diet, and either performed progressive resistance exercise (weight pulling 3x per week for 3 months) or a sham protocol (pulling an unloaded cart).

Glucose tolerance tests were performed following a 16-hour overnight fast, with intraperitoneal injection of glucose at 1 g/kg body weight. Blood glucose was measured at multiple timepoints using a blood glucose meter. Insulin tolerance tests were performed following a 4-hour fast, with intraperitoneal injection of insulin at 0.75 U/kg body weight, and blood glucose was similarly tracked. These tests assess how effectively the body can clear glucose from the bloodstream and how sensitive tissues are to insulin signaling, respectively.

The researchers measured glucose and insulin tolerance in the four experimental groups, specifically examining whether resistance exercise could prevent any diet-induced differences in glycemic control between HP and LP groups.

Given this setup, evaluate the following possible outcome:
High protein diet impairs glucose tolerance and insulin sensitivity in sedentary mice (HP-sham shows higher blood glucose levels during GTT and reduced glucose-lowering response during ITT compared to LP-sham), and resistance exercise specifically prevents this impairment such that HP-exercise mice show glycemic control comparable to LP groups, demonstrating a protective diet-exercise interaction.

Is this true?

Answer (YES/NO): NO